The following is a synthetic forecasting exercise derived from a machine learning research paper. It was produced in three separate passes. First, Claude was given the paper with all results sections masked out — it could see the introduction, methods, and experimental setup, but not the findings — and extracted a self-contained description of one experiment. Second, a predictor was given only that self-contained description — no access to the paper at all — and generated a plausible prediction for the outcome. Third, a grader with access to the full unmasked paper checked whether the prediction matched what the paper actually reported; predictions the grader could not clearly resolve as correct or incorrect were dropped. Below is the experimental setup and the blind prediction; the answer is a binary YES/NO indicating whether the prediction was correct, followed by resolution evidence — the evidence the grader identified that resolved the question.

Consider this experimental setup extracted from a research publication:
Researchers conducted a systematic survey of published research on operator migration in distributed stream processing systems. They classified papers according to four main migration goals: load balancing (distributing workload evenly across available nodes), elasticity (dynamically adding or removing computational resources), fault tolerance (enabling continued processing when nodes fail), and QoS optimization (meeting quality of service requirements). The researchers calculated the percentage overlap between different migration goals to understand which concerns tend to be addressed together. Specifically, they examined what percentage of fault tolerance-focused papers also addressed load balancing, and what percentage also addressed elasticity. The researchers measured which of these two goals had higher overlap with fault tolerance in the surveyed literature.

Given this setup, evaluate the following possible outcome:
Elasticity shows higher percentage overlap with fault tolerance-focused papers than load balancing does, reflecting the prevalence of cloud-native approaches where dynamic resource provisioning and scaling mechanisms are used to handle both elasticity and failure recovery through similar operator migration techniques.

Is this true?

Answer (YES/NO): NO